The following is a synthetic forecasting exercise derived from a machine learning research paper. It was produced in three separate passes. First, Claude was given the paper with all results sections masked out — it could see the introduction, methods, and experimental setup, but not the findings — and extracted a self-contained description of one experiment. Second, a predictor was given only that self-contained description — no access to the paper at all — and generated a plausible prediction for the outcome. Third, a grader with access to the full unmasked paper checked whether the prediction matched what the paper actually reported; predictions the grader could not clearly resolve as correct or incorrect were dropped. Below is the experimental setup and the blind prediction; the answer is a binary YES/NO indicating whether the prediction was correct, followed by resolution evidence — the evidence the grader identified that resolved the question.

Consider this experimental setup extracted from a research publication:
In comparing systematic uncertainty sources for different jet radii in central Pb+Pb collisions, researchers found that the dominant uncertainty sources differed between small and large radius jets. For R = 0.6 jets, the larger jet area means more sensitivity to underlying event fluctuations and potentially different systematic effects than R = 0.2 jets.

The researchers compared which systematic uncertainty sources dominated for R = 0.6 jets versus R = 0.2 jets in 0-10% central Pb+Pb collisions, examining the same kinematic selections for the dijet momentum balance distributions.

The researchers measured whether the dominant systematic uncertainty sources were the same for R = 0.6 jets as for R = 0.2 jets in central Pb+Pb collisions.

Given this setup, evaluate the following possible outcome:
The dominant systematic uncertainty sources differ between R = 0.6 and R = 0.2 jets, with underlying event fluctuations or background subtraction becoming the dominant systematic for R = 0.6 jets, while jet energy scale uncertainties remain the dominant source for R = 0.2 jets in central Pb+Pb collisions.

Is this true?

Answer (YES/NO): NO